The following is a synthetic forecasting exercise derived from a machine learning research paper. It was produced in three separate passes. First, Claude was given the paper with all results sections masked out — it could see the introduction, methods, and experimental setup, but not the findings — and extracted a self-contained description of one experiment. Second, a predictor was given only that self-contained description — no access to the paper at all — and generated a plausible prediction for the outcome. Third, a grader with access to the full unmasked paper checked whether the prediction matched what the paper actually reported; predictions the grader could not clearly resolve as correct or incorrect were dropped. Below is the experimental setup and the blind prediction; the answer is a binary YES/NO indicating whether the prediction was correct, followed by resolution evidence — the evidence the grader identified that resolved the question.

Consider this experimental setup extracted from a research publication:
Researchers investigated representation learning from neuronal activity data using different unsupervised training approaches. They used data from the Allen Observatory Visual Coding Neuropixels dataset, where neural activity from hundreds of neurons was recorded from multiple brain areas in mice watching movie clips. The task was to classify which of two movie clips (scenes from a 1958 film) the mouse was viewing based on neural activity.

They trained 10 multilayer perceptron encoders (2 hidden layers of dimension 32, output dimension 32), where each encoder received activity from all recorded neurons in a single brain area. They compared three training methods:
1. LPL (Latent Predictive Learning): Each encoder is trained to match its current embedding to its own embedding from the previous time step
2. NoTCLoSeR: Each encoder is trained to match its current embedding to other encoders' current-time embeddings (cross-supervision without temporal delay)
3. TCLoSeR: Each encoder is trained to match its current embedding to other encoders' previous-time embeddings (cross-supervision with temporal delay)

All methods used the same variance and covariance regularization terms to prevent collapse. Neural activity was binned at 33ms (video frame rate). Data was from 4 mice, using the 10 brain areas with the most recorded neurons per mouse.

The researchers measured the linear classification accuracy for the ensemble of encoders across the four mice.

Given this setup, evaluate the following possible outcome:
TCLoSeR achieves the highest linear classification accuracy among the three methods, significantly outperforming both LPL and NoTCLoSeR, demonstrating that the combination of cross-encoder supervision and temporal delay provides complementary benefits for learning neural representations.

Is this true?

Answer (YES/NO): NO